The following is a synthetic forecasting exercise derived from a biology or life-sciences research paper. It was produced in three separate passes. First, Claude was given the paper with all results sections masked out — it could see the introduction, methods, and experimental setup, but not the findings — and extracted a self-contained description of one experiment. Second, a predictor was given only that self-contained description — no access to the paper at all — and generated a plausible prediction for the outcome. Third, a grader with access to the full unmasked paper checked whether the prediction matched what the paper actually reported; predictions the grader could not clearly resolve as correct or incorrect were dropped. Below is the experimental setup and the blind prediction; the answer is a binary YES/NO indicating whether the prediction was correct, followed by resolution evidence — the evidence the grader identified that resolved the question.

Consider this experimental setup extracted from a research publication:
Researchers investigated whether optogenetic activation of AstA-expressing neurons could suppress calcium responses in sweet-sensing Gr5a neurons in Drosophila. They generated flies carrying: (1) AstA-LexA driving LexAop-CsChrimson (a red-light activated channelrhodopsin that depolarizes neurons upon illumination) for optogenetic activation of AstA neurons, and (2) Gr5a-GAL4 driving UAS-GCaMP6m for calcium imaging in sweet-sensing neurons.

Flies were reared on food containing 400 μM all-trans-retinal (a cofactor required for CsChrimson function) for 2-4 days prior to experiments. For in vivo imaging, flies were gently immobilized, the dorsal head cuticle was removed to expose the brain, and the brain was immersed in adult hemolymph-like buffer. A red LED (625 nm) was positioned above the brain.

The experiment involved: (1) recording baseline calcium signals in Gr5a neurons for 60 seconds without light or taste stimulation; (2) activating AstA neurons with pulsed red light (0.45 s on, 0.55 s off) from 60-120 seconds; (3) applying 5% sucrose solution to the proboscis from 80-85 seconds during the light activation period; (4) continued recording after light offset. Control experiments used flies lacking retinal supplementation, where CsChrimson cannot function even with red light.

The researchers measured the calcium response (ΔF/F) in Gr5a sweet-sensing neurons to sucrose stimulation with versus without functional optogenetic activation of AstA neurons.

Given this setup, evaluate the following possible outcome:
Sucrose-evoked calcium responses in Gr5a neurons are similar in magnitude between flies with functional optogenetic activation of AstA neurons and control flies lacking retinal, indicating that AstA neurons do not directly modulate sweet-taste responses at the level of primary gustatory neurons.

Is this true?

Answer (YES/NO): NO